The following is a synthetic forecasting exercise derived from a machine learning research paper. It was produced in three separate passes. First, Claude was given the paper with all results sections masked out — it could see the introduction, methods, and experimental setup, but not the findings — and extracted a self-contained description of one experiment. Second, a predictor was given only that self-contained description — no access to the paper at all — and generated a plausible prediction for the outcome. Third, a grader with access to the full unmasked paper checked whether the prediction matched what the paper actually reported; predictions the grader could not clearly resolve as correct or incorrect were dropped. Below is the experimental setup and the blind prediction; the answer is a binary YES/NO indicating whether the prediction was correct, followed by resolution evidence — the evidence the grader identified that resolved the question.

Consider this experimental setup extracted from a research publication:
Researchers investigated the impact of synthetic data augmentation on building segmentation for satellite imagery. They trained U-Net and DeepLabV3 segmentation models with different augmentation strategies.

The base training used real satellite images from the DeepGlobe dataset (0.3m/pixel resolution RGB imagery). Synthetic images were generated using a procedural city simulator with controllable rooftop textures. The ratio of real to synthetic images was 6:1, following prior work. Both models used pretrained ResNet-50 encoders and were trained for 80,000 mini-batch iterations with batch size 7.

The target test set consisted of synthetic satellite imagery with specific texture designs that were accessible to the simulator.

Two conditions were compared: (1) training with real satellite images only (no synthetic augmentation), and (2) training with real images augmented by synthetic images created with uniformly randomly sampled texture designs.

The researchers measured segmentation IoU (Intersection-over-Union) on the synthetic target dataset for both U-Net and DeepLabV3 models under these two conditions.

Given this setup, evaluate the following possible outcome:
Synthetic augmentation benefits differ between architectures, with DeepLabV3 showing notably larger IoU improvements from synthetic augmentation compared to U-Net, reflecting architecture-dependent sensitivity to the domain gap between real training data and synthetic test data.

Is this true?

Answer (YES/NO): YES